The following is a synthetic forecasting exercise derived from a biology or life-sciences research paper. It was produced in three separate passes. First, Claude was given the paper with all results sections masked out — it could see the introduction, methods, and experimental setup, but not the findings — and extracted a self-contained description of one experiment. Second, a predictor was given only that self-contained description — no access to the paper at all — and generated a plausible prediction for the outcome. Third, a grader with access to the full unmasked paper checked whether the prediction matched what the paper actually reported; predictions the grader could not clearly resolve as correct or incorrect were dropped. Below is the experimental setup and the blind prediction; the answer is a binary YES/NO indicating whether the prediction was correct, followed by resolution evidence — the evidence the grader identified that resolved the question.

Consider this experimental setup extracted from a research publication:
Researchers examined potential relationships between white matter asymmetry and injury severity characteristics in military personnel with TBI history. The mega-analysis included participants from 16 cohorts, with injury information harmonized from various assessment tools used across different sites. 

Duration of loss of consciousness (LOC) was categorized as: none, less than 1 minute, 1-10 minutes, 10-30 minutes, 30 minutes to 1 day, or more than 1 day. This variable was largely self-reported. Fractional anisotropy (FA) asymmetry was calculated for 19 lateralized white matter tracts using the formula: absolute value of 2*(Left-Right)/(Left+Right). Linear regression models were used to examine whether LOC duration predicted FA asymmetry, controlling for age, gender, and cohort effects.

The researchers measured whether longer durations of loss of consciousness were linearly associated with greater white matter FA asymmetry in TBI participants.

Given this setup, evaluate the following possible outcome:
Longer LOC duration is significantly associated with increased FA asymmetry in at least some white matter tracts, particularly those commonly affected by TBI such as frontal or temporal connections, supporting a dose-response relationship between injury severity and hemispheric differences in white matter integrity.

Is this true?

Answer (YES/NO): NO